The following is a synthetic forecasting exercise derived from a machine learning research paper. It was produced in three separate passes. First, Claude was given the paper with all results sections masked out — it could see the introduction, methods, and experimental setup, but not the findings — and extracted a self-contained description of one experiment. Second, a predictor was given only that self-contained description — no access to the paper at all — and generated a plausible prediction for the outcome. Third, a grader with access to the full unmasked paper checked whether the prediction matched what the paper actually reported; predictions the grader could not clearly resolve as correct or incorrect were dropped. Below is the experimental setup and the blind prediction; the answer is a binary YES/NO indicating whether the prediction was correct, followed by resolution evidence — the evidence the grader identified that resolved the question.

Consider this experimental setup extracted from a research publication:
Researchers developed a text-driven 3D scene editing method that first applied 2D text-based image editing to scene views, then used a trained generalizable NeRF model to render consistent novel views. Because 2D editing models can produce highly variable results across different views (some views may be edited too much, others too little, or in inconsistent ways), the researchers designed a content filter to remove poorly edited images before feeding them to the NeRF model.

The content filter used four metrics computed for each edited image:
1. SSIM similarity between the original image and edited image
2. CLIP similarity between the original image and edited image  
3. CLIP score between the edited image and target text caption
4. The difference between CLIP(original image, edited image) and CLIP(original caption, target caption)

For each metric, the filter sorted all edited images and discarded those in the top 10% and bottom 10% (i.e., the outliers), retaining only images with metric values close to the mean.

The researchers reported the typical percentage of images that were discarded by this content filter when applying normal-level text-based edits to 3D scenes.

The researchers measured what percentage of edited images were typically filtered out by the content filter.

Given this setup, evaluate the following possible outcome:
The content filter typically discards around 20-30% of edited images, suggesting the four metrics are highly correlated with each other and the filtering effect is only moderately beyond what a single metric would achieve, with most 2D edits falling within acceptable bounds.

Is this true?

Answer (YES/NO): YES